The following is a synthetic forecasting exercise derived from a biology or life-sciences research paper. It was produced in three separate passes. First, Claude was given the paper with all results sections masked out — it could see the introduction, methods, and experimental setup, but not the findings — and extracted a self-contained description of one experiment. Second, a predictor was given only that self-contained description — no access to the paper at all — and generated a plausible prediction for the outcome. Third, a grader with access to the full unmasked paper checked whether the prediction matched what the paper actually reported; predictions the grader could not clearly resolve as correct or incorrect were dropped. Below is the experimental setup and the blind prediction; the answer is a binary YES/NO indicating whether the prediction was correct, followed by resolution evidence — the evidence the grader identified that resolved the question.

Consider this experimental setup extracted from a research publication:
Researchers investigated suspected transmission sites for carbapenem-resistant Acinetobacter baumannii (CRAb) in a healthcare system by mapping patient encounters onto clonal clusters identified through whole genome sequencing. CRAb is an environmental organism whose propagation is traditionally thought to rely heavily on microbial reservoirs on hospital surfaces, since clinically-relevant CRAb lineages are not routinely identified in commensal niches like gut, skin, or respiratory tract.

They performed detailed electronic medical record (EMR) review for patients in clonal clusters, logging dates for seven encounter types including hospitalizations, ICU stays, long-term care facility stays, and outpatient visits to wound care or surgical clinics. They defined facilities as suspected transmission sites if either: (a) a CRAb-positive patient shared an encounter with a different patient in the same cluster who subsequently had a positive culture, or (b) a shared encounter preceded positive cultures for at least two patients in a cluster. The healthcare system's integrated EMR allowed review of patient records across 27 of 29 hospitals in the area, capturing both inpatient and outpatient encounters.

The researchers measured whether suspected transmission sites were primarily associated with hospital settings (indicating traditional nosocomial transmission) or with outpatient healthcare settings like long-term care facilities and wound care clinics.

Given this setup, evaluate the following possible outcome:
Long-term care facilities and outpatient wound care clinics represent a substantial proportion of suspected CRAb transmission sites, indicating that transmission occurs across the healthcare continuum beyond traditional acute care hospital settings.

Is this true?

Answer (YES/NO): YES